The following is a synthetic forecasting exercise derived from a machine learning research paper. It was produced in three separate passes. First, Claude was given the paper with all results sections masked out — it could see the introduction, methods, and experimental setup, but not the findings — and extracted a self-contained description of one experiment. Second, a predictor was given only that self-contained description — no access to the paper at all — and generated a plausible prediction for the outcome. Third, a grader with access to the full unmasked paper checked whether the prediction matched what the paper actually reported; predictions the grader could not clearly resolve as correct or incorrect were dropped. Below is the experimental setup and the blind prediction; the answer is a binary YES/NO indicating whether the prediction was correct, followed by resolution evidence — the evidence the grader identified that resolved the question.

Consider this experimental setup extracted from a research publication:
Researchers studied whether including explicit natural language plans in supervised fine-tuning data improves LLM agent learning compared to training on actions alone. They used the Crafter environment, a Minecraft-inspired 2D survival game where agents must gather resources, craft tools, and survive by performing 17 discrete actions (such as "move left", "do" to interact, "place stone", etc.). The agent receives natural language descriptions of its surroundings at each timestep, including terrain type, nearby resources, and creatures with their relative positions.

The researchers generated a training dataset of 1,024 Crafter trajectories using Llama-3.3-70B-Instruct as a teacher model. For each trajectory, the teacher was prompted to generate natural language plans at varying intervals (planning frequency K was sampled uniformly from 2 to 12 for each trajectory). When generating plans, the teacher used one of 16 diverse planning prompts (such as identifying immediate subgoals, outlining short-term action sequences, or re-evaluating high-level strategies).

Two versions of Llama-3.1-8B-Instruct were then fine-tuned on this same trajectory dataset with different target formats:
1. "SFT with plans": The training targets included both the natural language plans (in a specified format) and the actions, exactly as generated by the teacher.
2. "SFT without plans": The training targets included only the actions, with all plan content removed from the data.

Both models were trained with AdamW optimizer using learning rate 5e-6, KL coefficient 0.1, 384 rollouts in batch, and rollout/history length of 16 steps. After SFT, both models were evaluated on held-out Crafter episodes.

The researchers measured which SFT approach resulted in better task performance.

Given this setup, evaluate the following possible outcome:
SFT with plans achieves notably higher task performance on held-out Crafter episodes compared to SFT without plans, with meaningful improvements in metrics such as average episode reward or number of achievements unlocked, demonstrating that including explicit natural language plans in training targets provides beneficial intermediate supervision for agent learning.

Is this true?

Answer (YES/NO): YES